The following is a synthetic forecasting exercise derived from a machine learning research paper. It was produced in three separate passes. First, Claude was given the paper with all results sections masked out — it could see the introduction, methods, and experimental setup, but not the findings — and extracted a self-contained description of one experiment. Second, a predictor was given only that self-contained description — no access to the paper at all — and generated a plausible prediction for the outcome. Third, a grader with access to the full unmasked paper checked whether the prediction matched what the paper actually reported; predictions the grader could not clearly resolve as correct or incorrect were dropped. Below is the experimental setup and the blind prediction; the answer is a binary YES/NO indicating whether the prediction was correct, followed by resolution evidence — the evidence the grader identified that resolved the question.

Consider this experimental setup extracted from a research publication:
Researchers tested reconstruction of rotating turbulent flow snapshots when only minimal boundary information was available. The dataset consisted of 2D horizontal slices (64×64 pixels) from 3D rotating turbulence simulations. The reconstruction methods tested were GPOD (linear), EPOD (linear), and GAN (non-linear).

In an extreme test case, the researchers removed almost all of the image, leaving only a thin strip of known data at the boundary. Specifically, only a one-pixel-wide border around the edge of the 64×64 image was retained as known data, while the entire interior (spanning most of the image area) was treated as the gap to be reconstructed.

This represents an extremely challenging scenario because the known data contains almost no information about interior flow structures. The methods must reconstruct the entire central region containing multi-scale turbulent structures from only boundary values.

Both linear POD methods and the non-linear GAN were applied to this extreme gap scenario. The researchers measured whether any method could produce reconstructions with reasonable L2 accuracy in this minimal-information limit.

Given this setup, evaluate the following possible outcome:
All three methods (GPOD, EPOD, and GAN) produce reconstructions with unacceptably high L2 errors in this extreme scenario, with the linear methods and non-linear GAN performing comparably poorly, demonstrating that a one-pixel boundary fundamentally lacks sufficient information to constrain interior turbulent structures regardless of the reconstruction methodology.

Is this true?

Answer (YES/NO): NO